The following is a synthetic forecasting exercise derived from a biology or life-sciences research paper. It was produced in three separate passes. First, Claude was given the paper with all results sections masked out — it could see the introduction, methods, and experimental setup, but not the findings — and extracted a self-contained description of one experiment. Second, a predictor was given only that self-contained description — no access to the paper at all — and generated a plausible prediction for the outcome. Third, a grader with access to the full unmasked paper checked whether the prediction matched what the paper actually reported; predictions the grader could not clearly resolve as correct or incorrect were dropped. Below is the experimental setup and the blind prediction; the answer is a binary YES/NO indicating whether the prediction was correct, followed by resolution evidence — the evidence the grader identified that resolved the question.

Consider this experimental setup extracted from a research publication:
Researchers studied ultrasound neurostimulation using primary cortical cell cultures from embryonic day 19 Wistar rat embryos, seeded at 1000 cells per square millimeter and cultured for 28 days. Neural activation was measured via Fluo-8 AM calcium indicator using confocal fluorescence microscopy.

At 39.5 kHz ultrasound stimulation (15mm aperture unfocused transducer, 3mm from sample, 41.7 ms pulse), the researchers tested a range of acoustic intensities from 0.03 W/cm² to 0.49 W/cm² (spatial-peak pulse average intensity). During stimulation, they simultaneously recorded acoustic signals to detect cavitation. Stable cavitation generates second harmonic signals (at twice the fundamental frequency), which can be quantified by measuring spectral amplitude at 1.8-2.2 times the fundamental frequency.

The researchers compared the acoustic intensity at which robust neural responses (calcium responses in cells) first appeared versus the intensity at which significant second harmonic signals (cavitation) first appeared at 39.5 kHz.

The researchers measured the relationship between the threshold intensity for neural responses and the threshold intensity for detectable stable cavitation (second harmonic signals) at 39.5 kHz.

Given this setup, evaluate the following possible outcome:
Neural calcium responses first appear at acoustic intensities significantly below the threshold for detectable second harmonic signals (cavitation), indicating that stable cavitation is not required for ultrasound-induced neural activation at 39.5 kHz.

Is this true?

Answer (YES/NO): NO